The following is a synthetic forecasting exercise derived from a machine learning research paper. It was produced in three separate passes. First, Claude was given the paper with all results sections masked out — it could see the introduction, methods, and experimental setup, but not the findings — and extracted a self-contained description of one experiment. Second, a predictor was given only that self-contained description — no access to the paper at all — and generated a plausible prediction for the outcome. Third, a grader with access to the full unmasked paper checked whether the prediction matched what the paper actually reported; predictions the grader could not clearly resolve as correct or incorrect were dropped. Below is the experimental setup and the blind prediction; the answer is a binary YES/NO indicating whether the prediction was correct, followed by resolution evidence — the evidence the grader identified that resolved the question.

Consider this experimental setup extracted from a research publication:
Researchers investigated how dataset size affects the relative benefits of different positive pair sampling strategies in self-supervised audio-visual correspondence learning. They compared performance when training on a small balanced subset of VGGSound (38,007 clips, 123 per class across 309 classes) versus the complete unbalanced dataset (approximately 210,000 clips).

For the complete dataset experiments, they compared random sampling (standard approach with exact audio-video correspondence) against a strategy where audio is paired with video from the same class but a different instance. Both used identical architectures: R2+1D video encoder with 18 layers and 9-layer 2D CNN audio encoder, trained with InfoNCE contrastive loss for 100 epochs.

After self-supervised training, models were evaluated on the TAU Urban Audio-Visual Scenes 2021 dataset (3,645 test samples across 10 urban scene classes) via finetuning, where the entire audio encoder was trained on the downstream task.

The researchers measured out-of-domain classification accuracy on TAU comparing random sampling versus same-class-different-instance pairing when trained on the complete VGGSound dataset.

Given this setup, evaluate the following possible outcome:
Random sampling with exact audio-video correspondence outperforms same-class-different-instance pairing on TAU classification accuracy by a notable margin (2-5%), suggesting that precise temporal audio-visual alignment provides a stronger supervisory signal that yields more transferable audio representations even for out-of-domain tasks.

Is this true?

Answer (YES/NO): NO